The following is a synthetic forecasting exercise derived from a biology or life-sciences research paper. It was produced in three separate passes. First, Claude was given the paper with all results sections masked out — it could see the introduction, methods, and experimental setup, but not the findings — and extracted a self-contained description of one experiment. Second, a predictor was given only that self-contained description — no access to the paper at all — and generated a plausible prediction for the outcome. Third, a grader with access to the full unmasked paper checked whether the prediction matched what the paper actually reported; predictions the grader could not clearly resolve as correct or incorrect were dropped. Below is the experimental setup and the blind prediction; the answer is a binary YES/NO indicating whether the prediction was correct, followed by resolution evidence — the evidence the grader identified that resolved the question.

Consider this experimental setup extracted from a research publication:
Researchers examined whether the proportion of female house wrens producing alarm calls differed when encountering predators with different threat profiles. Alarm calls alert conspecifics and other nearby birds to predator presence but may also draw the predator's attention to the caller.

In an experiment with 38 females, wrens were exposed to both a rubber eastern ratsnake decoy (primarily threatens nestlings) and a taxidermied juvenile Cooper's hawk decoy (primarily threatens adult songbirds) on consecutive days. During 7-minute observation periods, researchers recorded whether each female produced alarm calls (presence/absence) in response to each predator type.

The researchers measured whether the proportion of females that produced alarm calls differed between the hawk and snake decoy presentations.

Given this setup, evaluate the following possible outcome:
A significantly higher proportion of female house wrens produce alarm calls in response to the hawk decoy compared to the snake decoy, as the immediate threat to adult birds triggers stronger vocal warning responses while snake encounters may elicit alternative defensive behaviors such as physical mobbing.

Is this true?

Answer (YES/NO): NO